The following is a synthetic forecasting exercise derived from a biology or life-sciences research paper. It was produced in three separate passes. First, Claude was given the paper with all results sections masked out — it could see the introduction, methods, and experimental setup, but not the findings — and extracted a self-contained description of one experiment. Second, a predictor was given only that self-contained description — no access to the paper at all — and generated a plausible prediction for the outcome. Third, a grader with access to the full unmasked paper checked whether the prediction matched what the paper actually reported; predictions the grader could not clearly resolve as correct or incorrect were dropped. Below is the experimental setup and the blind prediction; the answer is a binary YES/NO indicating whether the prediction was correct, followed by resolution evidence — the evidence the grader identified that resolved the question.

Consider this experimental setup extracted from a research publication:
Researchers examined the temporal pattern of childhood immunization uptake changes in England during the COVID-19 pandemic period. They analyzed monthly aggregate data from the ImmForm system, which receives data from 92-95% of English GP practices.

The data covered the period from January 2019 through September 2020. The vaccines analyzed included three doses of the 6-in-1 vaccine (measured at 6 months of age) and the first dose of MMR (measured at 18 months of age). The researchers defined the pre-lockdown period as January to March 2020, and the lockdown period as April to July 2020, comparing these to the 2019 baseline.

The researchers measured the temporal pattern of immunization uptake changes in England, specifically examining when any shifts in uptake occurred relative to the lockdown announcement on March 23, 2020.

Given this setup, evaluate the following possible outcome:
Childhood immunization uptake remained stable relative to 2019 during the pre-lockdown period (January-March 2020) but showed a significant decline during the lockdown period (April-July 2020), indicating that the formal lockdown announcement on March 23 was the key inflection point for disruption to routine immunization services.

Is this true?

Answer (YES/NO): NO